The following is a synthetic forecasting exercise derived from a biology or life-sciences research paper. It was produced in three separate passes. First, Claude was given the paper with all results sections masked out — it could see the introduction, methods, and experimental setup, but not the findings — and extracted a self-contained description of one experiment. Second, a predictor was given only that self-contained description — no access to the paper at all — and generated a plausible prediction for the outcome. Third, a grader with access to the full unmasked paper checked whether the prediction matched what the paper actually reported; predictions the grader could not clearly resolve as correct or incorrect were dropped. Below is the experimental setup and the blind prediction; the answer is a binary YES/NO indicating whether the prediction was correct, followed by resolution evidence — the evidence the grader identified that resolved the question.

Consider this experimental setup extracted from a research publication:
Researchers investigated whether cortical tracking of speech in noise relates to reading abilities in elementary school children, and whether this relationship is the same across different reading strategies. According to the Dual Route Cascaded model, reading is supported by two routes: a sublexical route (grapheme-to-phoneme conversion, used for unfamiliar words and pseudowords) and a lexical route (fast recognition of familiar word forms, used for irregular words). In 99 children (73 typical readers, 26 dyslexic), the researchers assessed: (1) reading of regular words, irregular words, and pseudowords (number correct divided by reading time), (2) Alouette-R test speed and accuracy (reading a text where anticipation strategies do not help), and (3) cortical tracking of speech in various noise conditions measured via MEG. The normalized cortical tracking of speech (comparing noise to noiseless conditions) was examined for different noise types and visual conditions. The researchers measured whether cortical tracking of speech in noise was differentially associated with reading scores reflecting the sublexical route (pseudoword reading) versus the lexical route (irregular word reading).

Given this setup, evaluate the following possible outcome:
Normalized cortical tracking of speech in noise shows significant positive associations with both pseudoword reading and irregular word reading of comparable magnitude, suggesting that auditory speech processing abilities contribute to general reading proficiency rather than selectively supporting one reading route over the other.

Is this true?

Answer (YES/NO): NO